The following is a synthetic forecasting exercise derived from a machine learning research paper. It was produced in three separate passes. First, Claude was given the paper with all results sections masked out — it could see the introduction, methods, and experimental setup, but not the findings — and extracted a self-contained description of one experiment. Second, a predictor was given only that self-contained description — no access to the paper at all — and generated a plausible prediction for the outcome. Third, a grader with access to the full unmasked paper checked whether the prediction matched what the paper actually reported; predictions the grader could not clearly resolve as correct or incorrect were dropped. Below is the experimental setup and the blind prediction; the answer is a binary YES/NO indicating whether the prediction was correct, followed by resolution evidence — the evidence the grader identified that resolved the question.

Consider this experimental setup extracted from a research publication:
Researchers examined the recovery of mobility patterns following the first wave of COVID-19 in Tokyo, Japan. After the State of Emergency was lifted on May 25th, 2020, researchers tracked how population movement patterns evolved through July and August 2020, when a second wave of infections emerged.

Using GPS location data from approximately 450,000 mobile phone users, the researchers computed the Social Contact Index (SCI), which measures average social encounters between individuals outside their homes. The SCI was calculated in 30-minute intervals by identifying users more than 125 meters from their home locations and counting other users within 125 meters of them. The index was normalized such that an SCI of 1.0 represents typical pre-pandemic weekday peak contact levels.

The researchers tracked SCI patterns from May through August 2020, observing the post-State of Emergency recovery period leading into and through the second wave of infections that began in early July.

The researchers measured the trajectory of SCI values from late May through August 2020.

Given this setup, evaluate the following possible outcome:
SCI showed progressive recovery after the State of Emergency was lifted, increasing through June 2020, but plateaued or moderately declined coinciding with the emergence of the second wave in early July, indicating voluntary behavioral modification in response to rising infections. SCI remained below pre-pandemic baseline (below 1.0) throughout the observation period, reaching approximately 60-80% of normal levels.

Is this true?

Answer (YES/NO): NO